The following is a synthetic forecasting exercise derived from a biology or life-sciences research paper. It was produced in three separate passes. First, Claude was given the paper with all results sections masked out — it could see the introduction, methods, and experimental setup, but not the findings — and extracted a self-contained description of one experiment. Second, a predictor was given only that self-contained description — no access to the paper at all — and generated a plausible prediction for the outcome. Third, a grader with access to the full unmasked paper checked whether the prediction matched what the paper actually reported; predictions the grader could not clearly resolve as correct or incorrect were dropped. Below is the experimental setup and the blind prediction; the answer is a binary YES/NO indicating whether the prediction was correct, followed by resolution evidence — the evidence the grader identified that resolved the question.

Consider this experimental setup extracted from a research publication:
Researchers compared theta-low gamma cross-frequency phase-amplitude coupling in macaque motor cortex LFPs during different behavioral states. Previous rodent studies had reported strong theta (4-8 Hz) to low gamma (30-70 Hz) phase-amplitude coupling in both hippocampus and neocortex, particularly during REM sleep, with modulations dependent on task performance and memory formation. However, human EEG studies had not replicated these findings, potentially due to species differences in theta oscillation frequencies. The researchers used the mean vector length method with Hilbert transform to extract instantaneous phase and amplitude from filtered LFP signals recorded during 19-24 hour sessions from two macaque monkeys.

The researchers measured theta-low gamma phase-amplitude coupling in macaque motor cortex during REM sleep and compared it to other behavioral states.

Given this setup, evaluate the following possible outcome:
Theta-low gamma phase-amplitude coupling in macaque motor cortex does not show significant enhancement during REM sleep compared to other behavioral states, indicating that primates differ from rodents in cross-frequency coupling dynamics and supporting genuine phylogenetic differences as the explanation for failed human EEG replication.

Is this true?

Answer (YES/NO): YES